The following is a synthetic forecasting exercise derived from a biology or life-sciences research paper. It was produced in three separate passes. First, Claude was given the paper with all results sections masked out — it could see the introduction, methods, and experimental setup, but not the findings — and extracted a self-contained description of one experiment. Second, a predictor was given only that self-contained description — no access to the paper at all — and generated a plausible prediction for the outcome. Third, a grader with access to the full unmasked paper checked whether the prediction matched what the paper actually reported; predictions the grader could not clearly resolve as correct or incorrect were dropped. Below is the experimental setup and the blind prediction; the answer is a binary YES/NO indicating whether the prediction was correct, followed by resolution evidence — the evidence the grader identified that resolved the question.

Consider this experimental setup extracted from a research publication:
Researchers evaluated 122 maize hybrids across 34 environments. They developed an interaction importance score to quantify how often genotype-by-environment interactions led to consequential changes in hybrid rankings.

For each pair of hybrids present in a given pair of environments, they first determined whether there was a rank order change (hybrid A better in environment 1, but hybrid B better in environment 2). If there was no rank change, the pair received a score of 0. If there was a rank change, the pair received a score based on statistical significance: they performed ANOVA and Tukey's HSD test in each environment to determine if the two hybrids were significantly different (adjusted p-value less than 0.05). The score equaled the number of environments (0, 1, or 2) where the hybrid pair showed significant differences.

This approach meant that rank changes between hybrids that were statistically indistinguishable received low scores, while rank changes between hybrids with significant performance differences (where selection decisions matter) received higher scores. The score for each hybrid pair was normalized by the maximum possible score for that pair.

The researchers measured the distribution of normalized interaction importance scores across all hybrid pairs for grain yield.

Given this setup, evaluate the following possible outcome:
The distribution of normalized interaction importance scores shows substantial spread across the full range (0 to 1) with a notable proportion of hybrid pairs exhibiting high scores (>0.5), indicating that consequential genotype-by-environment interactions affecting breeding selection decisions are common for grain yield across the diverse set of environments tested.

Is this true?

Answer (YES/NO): NO